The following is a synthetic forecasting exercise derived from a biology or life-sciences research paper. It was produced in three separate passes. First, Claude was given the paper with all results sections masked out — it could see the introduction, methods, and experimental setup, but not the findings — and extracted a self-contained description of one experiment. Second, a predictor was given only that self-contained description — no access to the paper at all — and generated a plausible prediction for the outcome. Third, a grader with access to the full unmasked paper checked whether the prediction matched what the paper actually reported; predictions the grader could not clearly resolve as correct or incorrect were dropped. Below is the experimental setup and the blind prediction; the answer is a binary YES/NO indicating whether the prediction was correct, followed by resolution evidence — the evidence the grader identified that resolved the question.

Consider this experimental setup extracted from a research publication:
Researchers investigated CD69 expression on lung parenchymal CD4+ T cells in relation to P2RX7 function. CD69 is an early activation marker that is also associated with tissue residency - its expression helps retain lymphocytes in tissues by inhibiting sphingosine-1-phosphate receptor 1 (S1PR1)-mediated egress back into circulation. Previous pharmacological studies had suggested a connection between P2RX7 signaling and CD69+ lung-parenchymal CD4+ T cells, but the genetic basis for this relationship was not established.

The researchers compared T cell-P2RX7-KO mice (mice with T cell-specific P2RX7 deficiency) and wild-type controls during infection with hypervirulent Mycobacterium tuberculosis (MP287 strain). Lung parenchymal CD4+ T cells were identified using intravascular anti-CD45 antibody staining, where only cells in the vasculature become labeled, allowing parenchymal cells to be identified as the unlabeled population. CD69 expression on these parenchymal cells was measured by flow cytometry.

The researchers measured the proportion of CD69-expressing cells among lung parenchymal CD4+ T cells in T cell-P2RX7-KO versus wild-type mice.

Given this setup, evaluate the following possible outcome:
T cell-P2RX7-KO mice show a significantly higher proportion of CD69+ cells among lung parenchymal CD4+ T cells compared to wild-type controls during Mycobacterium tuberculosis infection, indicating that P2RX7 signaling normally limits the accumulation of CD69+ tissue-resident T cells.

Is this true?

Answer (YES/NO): YES